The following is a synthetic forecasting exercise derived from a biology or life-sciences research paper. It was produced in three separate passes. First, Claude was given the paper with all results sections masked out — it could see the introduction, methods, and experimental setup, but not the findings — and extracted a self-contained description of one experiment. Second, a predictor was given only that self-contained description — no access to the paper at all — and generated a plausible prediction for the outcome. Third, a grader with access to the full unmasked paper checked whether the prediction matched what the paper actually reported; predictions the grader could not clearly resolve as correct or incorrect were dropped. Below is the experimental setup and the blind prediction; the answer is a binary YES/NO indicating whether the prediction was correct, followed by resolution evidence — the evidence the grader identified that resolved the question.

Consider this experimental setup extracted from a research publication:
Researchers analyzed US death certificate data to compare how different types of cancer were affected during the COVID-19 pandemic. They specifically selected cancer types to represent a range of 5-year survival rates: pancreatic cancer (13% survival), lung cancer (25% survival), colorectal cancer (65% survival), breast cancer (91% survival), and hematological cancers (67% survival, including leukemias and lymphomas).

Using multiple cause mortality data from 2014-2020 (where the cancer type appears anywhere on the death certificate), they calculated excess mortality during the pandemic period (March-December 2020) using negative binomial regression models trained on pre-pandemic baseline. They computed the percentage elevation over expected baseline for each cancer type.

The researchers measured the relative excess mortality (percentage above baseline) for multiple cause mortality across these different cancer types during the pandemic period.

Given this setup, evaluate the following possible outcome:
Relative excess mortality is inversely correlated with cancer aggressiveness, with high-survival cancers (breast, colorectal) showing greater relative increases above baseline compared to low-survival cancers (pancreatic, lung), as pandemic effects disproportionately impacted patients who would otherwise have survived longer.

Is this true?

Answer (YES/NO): YES